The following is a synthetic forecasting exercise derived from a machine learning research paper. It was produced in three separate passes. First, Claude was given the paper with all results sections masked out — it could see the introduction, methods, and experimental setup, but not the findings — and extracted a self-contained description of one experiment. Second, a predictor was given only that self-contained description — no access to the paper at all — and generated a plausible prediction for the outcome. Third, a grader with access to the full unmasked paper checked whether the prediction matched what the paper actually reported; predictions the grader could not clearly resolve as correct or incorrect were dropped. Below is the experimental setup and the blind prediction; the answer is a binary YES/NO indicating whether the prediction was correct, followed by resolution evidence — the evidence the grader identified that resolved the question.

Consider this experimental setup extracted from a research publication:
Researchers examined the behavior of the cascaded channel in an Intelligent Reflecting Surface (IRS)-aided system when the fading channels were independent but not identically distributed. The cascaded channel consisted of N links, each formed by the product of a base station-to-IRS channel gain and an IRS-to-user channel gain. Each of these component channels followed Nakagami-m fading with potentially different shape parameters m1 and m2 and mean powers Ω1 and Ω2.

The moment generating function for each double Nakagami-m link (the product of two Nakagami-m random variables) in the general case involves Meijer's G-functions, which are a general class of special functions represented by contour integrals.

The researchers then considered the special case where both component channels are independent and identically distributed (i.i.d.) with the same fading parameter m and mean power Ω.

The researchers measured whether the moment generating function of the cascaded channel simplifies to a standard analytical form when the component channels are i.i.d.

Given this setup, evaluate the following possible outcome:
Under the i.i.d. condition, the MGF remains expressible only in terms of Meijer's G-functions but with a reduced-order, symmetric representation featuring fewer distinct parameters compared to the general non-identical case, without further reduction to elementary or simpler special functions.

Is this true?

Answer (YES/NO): NO